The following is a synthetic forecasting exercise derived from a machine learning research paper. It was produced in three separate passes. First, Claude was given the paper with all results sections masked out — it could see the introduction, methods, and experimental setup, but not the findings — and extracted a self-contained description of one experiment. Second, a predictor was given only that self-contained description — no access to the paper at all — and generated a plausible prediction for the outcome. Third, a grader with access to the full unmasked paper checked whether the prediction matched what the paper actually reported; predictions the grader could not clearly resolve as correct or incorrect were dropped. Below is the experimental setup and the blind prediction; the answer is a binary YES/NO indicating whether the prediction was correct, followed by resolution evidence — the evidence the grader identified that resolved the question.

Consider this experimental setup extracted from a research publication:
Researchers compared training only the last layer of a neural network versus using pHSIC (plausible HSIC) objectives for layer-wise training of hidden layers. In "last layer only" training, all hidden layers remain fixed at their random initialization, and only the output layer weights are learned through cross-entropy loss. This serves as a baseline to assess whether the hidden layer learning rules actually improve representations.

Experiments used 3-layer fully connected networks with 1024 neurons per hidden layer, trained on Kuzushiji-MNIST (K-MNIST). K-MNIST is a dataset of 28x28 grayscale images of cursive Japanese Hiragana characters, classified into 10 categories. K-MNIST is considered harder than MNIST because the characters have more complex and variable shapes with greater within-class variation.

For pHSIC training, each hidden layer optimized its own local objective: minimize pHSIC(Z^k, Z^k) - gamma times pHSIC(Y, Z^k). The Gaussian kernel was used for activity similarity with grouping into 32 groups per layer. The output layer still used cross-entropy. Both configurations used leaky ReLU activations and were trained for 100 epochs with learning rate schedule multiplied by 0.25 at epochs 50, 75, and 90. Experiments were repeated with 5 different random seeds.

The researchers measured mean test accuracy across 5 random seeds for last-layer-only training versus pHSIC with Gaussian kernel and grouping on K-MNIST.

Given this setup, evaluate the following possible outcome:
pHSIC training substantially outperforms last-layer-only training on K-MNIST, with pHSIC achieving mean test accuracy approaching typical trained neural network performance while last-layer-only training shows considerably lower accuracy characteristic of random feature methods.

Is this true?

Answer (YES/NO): YES